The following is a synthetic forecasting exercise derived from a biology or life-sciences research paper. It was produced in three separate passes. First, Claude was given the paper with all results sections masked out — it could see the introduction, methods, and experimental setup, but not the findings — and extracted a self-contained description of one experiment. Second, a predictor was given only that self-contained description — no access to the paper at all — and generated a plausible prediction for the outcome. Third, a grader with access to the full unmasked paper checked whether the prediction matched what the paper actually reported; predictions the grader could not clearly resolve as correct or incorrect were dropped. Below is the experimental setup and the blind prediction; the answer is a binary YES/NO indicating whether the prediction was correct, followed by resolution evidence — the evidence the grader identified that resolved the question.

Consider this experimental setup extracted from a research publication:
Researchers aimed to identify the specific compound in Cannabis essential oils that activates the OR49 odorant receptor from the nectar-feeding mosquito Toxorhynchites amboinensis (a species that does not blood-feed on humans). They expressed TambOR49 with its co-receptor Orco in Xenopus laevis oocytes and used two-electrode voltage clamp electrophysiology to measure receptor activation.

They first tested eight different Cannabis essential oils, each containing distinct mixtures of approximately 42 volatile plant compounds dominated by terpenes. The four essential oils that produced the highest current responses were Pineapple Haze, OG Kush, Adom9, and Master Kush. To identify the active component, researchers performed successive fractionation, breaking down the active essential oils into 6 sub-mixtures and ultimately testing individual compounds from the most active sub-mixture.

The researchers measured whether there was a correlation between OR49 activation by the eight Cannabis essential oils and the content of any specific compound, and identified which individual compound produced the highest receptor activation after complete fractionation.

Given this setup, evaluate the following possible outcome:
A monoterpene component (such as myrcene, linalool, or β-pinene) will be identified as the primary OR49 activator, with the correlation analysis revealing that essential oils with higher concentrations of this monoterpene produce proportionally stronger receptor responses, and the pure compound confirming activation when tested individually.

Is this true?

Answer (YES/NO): NO